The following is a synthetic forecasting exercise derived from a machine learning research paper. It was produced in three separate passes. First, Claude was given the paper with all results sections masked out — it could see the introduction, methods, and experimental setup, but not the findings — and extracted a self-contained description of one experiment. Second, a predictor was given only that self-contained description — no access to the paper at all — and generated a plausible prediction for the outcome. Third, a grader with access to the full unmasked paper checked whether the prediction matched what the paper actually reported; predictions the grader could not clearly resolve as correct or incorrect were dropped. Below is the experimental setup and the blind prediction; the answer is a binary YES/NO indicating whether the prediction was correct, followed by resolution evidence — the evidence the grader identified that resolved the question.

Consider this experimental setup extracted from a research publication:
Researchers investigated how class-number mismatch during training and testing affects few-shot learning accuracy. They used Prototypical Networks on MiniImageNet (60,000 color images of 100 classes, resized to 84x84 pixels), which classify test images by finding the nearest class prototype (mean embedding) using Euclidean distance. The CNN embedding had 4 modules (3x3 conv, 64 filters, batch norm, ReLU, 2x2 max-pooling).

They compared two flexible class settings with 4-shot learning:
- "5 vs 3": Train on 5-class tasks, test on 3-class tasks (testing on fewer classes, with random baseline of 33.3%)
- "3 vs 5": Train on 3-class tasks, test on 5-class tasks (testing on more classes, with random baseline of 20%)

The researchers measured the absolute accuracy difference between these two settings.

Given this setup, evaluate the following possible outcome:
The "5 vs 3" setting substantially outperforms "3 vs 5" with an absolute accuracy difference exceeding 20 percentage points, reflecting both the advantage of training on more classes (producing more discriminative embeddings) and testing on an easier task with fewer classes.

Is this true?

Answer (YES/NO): NO